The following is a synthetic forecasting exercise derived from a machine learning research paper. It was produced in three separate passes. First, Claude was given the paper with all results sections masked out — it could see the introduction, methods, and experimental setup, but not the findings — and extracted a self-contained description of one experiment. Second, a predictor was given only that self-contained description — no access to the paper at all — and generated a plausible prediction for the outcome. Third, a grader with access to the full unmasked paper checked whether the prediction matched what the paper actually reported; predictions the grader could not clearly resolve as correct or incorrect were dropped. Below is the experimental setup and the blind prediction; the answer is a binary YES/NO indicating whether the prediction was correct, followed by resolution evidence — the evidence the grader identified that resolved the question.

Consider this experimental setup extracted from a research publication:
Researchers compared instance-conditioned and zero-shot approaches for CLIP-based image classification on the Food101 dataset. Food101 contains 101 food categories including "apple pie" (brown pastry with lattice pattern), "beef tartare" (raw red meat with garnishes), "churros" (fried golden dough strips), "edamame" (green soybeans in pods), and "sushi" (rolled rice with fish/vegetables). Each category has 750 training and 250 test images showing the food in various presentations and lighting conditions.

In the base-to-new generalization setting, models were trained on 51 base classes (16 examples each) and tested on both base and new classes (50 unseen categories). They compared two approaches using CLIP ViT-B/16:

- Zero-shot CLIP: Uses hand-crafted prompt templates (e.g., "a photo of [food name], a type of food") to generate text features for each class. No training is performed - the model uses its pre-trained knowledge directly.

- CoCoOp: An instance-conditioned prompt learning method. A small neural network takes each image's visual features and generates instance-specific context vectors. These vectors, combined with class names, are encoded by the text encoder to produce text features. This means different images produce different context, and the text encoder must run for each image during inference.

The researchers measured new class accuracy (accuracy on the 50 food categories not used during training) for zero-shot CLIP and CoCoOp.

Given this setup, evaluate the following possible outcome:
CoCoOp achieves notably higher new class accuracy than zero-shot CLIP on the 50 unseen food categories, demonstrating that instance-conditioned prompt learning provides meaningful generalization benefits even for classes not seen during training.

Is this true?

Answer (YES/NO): NO